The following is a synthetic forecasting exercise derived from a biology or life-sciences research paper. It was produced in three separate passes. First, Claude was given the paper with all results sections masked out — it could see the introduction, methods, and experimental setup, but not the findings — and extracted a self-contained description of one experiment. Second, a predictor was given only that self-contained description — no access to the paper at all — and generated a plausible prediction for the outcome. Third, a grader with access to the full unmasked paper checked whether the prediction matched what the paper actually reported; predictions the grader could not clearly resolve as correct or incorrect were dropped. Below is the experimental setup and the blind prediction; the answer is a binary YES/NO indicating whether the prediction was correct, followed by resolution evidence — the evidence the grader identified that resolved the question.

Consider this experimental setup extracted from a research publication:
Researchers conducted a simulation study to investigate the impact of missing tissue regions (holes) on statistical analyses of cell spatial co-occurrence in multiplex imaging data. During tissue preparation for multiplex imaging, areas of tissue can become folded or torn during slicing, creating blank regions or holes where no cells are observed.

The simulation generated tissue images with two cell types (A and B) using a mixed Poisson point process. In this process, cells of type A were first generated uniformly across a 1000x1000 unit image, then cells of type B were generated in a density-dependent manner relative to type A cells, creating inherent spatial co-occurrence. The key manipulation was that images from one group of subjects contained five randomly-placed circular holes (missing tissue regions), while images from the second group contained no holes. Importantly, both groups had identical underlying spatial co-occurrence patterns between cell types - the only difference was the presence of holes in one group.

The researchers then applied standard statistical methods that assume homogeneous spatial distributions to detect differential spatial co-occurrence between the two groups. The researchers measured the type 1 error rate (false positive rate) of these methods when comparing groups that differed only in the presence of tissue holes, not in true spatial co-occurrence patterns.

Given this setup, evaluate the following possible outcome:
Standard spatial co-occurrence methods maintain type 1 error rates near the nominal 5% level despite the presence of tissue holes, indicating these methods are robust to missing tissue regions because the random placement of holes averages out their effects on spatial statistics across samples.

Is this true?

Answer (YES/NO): NO